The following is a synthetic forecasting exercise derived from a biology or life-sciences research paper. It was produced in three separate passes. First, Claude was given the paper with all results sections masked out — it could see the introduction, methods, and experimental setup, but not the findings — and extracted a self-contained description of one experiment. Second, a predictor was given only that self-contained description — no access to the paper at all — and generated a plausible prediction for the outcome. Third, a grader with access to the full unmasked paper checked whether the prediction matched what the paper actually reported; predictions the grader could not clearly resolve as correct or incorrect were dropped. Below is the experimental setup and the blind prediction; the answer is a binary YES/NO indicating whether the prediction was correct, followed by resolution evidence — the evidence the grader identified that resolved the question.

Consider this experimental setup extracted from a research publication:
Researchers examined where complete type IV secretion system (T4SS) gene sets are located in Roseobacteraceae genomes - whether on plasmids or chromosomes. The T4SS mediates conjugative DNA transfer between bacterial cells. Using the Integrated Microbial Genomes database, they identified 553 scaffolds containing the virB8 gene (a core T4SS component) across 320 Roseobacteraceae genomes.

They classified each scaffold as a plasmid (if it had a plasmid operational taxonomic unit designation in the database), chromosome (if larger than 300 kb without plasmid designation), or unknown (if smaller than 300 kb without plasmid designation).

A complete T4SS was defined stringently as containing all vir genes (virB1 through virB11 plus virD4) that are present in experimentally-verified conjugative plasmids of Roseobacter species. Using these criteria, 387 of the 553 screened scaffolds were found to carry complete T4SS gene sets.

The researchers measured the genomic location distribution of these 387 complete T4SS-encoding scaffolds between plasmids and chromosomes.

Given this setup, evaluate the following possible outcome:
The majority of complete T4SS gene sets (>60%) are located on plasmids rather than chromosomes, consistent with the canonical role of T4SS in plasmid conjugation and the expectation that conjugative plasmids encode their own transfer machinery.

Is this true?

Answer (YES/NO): YES